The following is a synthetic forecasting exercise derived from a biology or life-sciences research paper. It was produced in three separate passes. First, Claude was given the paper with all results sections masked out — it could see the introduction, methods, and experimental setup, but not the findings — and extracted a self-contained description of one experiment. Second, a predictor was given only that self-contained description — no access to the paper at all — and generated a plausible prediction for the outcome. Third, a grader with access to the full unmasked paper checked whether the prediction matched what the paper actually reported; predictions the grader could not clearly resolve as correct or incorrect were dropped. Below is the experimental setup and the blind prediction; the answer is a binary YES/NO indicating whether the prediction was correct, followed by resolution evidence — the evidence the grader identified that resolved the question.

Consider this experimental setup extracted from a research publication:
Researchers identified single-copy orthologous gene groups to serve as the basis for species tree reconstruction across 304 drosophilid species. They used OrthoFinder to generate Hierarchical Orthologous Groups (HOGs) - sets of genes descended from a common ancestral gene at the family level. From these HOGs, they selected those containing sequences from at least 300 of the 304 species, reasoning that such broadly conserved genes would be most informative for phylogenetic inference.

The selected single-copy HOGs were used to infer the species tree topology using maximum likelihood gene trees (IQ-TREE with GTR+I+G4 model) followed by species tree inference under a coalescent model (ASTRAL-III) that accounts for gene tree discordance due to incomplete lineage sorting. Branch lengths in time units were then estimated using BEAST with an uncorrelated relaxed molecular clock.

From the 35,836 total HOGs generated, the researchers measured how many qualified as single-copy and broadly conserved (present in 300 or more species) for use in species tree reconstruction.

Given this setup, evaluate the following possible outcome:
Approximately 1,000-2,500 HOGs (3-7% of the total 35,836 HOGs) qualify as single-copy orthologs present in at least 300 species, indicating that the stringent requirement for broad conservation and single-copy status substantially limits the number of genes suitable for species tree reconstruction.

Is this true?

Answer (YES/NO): NO